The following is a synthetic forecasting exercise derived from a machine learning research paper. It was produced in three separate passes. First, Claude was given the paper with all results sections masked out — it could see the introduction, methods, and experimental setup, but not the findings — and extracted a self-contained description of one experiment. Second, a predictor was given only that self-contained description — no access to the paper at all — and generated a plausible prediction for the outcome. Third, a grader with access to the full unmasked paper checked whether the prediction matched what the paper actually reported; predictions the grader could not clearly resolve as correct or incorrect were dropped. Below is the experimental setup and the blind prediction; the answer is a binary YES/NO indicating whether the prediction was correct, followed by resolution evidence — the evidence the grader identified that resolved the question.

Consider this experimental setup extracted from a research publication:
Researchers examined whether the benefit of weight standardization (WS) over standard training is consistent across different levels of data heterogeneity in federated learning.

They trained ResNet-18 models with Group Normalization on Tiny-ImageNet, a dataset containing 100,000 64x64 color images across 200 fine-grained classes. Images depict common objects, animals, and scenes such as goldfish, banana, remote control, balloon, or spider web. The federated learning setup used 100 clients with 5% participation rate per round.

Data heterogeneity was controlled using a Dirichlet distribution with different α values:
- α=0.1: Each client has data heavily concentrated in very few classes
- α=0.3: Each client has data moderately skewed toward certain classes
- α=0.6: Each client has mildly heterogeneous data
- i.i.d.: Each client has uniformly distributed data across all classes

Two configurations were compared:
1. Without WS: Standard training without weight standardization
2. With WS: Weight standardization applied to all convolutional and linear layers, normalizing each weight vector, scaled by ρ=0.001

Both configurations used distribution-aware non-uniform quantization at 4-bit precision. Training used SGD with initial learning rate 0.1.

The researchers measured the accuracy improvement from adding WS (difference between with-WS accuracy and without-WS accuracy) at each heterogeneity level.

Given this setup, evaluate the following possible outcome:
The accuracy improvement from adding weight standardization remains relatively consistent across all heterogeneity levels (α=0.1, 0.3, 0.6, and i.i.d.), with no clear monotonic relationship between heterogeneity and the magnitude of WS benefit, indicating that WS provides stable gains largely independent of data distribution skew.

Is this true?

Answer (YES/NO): NO